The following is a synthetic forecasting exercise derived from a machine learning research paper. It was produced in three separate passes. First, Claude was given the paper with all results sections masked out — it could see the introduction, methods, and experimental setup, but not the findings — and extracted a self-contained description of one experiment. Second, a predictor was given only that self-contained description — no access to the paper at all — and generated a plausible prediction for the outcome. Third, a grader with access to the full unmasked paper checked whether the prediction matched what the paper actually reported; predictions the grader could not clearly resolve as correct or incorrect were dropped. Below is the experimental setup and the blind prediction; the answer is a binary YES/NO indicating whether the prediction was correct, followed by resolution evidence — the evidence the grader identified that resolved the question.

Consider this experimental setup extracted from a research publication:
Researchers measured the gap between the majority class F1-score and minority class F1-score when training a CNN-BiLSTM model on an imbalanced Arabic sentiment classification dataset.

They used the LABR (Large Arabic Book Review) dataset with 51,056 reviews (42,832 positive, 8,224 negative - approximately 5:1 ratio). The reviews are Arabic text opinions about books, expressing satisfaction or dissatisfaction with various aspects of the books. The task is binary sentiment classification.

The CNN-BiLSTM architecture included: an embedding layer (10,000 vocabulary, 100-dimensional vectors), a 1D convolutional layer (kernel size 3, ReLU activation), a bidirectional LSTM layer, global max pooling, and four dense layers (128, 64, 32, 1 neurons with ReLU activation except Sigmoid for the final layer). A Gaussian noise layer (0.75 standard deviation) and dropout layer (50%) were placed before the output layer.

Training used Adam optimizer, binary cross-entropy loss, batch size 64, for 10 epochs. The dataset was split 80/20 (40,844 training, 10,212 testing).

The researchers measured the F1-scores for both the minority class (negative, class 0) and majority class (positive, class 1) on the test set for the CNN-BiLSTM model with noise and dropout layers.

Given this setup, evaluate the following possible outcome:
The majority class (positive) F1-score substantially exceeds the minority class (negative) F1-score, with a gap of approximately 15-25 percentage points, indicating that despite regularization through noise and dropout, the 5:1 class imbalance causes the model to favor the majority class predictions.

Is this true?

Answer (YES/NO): NO